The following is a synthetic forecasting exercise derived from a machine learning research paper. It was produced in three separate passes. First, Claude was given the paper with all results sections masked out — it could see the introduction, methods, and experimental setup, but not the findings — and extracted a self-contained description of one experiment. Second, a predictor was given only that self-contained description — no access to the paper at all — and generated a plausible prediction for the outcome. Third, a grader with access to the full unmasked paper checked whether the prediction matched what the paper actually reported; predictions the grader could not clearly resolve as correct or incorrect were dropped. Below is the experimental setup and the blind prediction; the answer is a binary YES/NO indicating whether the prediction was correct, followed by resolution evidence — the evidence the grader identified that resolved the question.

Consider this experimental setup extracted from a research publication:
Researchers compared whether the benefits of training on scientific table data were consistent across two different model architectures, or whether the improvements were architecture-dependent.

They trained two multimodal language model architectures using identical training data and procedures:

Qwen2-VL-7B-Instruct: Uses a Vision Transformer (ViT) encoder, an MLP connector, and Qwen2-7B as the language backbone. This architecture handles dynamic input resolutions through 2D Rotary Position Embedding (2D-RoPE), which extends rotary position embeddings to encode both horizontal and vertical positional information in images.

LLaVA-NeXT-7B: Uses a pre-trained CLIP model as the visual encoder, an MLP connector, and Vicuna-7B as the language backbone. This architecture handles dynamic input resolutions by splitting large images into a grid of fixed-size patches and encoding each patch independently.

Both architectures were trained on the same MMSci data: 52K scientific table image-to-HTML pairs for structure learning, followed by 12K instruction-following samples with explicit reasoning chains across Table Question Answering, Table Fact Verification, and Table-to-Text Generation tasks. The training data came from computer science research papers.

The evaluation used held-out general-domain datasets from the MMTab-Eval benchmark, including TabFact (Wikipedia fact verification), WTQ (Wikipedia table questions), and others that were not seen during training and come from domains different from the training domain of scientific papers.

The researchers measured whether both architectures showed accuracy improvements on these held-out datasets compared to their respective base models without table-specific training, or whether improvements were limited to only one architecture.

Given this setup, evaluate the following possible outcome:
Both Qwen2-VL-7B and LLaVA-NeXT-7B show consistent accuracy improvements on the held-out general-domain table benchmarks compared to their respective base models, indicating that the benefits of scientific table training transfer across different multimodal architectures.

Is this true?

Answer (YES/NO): NO